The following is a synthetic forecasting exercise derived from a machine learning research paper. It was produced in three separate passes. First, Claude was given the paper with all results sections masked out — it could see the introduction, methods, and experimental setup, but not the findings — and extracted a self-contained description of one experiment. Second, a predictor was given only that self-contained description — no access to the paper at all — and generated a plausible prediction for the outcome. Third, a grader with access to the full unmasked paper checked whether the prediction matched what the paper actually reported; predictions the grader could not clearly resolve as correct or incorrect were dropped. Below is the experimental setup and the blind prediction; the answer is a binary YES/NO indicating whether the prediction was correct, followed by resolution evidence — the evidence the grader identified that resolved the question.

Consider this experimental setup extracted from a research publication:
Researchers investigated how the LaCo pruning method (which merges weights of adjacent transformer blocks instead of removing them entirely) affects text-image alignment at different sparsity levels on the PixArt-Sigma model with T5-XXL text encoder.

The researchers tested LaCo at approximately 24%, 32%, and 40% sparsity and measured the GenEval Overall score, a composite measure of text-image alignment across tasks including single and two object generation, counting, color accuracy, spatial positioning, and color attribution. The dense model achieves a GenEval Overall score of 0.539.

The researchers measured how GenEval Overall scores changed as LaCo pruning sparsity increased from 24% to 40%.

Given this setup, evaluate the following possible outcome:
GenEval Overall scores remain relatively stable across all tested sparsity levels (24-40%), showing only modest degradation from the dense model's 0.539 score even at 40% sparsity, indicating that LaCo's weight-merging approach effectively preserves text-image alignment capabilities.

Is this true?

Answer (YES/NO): NO